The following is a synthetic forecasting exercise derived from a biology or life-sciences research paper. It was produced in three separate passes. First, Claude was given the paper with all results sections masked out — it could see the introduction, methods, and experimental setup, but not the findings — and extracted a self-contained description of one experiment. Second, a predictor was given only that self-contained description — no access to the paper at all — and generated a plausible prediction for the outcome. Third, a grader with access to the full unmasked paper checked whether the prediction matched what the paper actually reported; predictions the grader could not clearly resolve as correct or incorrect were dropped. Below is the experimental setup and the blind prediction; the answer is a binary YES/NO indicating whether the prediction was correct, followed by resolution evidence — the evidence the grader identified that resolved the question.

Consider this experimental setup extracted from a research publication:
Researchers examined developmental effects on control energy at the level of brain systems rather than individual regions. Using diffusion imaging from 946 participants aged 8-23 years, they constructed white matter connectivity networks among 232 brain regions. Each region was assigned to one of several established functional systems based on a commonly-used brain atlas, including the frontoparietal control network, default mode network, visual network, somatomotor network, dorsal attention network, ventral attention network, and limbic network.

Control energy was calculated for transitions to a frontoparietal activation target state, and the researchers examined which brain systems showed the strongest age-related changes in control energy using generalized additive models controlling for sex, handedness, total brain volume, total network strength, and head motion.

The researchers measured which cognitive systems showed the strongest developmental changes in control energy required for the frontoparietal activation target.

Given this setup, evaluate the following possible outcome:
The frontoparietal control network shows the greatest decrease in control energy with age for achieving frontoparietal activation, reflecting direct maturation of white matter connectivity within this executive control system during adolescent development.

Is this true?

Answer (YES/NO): YES